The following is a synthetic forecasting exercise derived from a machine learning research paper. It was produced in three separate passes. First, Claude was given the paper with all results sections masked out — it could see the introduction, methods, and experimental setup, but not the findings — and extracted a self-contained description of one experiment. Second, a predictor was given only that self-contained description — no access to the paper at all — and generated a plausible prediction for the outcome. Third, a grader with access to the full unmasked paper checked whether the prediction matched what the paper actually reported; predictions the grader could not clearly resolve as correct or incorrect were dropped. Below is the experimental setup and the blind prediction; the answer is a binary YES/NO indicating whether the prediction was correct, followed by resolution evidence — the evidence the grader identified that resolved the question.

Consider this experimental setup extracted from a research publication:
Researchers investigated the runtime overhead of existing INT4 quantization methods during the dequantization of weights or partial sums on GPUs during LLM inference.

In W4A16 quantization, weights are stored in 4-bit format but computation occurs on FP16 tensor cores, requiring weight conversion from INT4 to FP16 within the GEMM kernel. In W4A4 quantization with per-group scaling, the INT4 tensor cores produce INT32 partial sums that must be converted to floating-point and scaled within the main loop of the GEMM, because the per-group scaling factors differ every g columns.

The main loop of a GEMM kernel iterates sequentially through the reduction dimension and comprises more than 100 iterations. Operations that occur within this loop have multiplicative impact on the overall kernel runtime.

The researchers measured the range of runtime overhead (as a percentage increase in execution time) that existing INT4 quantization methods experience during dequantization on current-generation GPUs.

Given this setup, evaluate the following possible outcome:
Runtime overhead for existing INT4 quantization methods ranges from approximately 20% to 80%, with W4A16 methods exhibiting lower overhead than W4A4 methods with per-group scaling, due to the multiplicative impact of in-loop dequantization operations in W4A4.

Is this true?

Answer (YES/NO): NO